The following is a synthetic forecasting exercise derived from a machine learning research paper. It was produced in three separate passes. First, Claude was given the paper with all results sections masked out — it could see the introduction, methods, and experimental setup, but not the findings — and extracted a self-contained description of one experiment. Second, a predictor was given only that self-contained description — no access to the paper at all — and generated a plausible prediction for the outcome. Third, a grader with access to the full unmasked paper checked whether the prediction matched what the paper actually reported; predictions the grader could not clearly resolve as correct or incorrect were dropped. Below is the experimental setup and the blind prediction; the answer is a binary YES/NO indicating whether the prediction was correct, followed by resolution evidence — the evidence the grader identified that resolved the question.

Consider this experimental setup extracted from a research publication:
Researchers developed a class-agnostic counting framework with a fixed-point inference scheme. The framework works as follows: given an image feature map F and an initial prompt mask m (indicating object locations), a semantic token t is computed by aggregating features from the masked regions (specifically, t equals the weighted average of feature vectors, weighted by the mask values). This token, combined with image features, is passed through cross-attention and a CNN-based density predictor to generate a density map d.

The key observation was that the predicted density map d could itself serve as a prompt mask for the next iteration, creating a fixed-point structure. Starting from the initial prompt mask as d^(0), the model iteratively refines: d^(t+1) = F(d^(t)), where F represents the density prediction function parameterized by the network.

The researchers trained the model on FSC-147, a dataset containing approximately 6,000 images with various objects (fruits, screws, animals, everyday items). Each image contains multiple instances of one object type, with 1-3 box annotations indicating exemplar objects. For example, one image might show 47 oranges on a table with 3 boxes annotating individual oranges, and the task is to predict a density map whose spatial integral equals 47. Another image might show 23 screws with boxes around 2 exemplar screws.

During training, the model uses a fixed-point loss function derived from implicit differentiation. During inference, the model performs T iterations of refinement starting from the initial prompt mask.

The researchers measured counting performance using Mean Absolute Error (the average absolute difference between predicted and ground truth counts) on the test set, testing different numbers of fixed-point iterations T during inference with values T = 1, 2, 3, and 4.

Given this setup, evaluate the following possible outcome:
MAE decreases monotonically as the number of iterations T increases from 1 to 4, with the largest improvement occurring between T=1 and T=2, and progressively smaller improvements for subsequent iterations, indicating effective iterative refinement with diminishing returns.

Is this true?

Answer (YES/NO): NO